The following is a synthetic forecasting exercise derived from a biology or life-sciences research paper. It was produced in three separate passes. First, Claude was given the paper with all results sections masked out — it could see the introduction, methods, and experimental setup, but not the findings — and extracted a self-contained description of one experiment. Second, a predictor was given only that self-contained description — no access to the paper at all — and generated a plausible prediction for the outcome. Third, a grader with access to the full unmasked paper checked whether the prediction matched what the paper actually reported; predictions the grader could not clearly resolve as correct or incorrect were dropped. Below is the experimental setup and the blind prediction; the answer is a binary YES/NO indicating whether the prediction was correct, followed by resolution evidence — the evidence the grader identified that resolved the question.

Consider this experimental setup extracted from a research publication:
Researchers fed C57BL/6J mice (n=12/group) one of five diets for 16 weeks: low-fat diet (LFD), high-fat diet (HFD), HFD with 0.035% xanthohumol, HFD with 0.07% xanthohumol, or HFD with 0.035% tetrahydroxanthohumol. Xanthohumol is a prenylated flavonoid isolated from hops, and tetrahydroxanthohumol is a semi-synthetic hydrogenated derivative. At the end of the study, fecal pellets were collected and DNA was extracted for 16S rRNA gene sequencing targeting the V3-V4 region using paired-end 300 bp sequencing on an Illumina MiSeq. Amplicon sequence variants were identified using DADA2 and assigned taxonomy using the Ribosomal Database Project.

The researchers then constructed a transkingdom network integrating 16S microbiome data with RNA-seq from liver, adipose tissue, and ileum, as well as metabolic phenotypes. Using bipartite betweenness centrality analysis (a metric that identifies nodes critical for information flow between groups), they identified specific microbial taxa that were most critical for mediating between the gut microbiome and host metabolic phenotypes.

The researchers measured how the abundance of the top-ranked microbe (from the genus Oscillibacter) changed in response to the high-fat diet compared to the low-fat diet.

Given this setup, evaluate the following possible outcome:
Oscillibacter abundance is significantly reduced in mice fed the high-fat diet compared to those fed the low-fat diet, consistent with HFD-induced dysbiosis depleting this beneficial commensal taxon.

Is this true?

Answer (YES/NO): NO